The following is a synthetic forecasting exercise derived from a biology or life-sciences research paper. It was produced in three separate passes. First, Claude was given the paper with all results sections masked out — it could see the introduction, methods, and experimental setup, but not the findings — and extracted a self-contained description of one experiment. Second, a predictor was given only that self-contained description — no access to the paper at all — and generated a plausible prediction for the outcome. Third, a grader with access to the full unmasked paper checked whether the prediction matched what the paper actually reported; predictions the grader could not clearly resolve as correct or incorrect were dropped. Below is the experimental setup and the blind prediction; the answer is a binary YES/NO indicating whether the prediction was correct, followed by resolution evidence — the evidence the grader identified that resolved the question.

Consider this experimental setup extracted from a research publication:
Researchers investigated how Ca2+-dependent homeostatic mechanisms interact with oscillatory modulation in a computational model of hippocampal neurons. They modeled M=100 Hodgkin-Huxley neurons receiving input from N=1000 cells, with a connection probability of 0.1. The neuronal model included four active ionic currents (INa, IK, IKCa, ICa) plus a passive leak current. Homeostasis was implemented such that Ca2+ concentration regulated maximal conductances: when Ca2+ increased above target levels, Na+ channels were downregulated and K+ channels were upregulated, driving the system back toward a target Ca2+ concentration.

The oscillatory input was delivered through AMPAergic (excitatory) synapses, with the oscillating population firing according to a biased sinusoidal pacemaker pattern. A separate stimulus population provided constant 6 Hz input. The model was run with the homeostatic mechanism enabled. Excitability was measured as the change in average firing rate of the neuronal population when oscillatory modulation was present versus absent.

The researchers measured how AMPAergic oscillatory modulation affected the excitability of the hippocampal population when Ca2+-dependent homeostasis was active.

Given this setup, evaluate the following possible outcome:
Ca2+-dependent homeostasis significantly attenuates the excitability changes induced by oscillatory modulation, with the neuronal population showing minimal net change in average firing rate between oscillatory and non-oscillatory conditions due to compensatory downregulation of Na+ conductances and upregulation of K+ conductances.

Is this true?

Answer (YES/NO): NO